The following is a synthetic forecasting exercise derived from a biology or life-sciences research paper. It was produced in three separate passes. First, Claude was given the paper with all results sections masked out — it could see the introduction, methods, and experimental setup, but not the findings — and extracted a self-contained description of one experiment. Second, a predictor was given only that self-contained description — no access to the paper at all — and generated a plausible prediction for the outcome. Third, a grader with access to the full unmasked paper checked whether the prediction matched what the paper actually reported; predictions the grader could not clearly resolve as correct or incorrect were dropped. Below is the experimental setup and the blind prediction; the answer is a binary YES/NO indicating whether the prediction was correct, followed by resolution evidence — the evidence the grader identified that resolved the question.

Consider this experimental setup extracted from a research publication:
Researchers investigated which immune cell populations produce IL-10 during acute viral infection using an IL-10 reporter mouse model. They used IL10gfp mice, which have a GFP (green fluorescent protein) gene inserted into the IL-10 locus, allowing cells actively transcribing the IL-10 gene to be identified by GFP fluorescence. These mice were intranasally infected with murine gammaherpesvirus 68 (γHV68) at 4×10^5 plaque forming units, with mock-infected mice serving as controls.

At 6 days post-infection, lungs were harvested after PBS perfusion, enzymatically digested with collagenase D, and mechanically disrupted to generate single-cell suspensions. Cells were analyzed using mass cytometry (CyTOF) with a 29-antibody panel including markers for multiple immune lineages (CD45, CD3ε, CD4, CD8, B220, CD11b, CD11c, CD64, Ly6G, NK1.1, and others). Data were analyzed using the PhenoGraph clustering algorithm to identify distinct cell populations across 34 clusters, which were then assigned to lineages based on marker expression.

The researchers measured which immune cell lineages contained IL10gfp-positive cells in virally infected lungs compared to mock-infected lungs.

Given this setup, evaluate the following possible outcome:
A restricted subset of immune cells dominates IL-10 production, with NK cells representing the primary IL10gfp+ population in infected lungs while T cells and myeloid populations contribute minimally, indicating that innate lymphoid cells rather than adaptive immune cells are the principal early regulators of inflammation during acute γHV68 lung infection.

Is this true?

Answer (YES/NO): NO